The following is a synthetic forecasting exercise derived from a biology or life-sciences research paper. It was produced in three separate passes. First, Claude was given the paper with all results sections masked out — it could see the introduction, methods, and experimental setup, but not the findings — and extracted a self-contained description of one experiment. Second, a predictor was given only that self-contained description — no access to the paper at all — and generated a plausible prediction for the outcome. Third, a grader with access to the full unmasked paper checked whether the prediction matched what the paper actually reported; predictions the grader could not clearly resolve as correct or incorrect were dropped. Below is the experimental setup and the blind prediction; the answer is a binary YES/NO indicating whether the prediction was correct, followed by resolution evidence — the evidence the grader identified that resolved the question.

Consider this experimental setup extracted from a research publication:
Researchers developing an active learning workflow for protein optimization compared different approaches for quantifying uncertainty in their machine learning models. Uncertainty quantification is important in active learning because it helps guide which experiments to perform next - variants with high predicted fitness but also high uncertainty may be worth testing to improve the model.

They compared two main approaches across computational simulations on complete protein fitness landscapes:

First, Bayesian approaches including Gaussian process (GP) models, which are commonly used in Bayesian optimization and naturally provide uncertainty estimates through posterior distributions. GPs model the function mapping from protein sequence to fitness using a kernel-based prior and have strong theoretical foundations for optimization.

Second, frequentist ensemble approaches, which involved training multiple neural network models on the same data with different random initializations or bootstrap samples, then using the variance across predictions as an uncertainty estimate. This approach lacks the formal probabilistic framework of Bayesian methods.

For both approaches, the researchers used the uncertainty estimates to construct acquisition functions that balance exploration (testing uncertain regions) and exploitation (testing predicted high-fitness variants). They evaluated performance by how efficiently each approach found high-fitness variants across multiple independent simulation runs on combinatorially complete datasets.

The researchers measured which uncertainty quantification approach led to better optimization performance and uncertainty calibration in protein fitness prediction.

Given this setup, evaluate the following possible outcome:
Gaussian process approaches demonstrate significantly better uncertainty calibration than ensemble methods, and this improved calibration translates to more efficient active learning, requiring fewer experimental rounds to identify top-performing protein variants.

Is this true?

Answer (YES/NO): NO